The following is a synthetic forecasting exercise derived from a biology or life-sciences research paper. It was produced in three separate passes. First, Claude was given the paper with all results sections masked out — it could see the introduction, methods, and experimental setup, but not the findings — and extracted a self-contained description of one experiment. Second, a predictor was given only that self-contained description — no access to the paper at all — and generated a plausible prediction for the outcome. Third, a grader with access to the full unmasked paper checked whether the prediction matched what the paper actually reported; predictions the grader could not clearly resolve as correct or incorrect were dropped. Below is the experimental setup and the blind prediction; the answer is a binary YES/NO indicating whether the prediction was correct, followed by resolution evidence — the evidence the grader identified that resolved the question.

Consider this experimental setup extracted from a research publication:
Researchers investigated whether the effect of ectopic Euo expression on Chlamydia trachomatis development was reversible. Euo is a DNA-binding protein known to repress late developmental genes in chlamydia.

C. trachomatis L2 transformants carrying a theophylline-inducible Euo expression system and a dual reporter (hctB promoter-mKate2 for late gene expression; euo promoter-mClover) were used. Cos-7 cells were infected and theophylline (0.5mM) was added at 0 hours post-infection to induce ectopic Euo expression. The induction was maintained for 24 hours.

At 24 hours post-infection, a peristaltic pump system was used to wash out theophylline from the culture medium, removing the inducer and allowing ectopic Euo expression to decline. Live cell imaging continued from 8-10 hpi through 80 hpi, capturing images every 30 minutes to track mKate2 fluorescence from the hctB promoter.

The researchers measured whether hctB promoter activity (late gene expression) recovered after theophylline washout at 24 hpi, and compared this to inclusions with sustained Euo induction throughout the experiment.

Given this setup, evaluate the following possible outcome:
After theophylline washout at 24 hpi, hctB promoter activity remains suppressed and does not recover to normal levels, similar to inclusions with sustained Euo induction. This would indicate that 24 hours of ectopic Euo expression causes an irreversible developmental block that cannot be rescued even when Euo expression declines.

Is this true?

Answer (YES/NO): NO